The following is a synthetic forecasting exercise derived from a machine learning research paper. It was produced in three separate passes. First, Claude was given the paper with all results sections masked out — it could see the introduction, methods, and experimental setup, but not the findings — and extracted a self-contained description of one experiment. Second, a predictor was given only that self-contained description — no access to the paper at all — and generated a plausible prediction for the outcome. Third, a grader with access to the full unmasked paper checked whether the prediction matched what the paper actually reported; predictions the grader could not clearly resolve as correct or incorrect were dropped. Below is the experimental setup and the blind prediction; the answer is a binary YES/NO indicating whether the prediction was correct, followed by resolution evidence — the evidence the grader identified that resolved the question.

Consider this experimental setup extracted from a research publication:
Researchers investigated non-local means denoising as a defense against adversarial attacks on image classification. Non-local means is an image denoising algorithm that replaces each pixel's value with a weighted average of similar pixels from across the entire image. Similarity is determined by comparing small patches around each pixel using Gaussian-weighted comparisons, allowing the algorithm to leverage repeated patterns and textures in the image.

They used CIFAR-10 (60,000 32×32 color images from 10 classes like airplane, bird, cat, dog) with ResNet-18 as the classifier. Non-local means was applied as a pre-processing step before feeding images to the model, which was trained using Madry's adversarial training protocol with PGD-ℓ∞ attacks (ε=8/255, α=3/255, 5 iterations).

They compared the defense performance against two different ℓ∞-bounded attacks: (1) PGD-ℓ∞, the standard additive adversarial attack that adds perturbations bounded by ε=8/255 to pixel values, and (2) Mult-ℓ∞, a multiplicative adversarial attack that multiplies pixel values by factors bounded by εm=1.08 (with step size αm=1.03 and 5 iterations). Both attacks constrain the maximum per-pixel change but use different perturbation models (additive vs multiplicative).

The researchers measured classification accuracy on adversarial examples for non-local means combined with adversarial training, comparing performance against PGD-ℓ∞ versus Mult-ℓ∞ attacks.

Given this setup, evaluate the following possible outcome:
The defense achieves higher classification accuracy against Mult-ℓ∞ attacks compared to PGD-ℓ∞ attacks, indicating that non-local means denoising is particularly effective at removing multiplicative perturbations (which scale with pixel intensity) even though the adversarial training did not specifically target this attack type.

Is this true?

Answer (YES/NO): NO